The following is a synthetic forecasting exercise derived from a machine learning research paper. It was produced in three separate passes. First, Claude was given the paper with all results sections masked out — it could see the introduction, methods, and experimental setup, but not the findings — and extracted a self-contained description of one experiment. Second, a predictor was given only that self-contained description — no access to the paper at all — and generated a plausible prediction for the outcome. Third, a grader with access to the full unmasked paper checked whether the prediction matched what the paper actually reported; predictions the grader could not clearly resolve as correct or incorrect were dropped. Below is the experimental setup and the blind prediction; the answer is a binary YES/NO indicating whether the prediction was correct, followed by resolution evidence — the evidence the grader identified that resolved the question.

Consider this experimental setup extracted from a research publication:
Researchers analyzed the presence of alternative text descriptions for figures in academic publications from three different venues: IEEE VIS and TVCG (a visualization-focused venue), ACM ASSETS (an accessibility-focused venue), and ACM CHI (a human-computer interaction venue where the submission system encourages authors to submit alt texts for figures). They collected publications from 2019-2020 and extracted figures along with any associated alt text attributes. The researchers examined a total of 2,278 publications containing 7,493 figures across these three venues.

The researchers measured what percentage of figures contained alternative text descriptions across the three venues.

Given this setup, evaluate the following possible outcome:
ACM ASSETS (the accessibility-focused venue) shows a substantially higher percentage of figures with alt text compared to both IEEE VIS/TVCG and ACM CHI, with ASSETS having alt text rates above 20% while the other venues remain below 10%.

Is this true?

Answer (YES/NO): NO